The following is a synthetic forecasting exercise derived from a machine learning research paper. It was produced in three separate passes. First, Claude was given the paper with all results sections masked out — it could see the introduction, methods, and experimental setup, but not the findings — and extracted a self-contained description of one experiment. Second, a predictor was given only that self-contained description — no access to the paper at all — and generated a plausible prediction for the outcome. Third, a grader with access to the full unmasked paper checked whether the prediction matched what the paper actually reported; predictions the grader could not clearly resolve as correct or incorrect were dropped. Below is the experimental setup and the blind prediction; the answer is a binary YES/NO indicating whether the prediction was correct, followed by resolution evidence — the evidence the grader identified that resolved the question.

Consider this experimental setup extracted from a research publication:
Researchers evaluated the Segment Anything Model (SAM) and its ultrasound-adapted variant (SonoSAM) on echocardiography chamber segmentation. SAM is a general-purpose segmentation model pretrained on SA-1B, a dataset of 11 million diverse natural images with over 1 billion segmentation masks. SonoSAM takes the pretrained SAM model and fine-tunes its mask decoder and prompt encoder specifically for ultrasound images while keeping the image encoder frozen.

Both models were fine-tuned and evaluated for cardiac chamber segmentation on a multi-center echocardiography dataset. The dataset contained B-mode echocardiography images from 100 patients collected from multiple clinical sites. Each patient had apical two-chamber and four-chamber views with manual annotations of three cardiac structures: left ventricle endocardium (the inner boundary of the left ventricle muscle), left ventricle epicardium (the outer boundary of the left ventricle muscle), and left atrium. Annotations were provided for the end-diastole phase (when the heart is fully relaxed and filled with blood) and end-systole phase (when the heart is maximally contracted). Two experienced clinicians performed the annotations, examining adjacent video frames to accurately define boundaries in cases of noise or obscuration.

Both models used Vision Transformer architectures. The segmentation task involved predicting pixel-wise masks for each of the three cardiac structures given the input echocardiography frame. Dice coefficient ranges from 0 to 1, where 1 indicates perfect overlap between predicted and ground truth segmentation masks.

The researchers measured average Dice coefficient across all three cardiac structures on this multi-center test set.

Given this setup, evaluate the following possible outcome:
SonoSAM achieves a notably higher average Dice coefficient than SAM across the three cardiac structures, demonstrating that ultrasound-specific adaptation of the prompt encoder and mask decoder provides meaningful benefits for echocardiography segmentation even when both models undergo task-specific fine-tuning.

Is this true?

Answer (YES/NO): YES